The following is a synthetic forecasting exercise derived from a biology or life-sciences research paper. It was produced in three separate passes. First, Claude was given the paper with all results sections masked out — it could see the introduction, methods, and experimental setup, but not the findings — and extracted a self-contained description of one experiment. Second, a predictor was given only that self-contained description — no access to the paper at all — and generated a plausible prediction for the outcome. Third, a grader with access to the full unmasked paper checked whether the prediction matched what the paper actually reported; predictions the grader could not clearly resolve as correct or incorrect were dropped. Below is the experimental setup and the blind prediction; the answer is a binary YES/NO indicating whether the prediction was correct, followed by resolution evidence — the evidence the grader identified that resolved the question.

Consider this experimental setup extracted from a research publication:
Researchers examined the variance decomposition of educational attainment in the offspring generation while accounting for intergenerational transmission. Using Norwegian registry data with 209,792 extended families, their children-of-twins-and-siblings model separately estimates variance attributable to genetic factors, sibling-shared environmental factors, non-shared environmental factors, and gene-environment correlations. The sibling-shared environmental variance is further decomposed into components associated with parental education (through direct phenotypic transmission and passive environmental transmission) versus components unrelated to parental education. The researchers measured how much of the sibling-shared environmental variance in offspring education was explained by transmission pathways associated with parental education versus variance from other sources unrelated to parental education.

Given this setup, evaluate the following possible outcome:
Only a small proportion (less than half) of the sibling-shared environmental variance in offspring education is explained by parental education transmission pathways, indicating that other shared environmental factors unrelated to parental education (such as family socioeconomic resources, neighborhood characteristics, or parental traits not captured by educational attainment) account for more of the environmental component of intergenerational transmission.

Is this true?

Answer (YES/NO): NO